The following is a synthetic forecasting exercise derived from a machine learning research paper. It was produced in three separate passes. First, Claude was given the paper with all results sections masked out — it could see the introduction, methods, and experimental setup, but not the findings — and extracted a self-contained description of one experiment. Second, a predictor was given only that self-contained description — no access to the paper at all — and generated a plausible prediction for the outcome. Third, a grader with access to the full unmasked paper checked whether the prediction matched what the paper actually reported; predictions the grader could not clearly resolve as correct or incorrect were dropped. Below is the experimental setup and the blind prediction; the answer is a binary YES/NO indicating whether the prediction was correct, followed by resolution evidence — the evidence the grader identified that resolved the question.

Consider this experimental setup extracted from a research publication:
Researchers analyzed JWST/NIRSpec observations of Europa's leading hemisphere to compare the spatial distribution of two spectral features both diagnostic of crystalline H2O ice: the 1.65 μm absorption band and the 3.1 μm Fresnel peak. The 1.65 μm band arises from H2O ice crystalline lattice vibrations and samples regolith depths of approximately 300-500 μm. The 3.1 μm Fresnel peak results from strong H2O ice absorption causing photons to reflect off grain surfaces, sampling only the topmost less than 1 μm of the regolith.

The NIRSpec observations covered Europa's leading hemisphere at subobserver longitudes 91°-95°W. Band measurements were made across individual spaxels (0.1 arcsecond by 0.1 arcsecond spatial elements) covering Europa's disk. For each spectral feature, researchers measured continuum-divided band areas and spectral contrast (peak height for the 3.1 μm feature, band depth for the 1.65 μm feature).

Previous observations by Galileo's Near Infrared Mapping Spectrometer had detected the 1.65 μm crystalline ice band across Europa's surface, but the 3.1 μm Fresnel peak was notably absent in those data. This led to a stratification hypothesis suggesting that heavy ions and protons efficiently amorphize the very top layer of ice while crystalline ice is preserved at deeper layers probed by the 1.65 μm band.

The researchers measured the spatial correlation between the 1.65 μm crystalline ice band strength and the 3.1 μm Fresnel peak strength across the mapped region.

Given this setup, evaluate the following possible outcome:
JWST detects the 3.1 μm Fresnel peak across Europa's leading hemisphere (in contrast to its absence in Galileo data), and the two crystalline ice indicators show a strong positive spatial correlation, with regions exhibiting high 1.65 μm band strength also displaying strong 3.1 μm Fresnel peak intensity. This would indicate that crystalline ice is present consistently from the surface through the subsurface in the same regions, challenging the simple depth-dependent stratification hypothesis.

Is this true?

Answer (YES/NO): NO